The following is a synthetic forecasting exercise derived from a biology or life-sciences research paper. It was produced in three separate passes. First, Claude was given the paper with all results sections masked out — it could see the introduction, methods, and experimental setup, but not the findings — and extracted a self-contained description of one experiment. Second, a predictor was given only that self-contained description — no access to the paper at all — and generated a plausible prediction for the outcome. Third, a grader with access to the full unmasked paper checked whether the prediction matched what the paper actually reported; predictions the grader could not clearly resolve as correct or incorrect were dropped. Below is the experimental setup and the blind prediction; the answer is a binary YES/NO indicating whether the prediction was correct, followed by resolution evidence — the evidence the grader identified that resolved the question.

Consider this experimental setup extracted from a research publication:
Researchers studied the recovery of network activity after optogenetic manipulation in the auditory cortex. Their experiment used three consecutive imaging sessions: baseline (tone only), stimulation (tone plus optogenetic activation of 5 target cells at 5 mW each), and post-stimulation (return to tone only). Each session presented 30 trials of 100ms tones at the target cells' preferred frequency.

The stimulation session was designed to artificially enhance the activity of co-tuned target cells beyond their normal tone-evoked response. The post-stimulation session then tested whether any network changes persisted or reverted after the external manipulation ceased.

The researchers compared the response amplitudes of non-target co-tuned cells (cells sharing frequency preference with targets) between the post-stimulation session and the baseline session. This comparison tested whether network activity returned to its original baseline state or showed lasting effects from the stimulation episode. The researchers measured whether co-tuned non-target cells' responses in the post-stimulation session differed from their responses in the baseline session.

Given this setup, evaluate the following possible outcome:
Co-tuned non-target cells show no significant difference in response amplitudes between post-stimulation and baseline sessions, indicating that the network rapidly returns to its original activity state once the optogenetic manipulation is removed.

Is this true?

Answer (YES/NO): NO